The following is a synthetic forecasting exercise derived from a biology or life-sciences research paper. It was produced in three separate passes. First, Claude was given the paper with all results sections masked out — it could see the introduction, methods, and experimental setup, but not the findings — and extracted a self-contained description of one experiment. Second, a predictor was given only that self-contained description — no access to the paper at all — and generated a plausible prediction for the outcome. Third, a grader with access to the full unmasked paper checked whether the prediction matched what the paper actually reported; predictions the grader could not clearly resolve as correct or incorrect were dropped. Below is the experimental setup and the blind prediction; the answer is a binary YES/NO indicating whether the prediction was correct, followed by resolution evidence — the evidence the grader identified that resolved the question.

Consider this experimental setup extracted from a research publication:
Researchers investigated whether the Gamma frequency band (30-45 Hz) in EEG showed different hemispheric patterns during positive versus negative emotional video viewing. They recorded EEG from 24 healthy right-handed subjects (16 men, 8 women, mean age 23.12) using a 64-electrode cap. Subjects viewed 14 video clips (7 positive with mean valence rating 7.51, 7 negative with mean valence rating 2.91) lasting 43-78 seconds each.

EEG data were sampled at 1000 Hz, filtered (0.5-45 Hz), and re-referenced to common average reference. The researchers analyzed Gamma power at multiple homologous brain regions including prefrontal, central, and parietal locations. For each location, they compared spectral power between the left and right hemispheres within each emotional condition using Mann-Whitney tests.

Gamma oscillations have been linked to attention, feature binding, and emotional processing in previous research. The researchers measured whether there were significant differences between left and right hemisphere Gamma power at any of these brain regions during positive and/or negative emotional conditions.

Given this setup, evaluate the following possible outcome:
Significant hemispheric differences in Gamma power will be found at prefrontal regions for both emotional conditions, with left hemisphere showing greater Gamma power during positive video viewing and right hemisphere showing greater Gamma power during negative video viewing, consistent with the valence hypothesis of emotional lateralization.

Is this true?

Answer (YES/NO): NO